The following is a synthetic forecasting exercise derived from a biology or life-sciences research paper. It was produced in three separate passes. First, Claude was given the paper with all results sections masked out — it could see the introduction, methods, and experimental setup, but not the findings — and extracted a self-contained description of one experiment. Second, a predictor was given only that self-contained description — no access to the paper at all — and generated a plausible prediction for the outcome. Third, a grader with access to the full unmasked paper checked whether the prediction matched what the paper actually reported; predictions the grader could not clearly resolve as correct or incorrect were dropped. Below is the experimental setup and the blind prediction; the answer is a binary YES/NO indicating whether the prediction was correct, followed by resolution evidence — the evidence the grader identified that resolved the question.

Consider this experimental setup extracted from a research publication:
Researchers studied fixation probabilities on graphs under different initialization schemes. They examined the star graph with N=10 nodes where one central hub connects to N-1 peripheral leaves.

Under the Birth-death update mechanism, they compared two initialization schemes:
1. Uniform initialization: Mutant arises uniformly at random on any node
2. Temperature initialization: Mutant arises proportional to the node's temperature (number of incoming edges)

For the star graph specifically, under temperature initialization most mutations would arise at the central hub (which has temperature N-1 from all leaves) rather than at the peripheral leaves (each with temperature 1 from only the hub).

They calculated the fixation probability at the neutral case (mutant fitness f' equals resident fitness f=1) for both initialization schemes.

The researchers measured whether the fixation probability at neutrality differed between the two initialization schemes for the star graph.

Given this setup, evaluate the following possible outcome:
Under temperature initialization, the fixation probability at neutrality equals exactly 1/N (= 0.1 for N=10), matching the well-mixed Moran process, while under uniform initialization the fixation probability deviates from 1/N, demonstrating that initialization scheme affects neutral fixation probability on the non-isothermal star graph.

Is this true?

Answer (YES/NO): NO